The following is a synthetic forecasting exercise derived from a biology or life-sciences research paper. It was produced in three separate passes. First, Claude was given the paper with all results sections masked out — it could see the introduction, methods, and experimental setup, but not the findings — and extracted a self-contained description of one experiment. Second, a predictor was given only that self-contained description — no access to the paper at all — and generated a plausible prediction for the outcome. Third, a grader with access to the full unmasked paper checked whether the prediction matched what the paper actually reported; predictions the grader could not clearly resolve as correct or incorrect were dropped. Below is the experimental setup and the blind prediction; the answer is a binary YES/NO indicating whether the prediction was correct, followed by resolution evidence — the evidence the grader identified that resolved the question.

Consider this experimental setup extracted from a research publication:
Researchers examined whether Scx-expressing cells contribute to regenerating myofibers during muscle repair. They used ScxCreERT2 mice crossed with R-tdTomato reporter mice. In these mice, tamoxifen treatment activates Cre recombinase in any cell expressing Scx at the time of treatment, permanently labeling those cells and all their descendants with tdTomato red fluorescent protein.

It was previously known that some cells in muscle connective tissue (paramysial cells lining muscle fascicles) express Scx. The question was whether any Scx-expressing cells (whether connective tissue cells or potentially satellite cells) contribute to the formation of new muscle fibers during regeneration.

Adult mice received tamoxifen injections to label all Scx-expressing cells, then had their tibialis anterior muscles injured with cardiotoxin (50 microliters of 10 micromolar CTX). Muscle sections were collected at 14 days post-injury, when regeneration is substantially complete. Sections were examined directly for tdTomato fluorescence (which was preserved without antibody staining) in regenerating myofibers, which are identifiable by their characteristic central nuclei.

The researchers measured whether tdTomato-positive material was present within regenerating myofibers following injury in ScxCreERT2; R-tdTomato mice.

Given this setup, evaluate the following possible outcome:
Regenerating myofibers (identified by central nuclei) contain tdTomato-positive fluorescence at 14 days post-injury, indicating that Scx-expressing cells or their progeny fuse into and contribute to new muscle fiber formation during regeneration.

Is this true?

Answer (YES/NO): NO